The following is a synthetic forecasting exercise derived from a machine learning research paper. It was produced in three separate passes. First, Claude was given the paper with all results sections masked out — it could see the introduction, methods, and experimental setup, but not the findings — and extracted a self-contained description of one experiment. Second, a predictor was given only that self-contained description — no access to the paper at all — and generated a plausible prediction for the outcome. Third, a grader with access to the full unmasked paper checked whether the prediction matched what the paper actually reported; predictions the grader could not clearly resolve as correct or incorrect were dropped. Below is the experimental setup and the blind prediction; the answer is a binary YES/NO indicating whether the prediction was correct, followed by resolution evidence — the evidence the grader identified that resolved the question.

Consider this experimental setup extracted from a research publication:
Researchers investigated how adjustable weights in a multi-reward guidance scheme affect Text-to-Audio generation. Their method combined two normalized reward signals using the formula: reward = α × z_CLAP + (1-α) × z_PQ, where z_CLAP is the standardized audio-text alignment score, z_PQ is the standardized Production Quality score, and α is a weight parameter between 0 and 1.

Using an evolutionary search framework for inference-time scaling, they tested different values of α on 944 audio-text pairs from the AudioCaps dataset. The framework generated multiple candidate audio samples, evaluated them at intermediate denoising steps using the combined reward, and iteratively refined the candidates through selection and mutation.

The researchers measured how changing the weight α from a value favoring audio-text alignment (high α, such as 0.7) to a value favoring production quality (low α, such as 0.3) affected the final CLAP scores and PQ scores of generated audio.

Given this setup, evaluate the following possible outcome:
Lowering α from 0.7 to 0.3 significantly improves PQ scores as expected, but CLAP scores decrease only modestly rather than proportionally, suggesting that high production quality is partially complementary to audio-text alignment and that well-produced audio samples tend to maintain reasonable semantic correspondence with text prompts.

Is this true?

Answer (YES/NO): YES